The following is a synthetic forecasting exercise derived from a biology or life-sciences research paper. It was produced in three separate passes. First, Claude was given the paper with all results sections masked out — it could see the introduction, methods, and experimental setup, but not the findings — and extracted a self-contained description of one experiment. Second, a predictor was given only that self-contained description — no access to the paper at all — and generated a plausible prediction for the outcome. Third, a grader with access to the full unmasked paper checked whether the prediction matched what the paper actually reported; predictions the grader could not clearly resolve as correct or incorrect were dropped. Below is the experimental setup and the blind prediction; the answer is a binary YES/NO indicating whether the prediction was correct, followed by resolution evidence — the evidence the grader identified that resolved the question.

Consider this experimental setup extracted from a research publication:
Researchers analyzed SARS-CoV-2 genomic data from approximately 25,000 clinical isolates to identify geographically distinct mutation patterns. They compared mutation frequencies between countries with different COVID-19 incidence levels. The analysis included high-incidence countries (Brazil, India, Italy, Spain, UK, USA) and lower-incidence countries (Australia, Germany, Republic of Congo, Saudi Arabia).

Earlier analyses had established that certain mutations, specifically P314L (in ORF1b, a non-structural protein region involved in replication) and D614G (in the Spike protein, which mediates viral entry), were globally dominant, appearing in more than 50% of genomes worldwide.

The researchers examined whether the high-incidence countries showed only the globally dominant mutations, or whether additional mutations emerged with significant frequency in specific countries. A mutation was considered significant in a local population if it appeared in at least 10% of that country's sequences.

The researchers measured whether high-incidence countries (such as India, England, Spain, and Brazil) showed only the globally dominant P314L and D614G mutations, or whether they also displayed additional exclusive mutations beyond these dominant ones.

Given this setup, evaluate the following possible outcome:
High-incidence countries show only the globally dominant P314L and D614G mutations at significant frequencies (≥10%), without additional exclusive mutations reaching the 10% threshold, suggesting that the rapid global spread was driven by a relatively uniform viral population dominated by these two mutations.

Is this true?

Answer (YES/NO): NO